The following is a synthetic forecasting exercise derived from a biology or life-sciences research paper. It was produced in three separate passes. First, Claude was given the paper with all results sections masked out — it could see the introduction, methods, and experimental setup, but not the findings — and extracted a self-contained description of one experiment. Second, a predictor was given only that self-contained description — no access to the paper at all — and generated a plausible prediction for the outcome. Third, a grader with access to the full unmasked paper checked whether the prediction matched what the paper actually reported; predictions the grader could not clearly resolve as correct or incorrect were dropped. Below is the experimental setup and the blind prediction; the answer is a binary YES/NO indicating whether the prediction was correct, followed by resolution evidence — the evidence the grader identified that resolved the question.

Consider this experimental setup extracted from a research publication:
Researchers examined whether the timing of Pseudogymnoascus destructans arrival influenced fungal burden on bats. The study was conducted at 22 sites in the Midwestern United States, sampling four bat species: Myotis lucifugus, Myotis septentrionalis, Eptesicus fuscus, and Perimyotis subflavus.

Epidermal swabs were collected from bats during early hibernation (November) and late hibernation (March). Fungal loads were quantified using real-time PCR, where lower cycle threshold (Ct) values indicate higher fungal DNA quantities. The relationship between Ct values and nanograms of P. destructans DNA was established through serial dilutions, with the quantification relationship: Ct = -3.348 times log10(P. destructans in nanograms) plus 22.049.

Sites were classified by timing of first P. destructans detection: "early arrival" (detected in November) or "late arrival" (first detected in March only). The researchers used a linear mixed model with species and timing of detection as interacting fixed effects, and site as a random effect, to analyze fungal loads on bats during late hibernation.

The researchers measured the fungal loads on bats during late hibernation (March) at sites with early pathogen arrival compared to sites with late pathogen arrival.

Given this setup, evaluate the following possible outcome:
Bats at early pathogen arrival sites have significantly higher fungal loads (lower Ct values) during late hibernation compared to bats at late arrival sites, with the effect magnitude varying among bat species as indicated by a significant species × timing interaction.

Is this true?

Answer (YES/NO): YES